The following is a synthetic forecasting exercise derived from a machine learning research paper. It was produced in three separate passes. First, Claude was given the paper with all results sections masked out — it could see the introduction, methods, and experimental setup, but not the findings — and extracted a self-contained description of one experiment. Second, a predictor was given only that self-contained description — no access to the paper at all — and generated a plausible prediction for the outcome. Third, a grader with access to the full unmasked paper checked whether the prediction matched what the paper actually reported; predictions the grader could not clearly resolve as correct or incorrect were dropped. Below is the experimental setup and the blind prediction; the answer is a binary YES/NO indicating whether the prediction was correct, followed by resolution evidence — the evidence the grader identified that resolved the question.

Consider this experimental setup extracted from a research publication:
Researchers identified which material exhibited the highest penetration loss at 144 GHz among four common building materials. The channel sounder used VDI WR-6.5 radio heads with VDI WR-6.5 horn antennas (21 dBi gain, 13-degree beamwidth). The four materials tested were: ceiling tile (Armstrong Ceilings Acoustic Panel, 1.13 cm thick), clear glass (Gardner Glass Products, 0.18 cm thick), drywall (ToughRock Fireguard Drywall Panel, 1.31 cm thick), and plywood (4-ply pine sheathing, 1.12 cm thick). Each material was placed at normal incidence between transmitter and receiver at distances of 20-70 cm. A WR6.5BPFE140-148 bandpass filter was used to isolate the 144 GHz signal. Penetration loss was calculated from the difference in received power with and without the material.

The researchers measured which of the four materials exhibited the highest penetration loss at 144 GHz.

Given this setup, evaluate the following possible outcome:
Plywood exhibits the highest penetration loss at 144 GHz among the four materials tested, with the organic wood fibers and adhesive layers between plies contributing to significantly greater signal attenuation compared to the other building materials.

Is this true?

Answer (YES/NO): YES